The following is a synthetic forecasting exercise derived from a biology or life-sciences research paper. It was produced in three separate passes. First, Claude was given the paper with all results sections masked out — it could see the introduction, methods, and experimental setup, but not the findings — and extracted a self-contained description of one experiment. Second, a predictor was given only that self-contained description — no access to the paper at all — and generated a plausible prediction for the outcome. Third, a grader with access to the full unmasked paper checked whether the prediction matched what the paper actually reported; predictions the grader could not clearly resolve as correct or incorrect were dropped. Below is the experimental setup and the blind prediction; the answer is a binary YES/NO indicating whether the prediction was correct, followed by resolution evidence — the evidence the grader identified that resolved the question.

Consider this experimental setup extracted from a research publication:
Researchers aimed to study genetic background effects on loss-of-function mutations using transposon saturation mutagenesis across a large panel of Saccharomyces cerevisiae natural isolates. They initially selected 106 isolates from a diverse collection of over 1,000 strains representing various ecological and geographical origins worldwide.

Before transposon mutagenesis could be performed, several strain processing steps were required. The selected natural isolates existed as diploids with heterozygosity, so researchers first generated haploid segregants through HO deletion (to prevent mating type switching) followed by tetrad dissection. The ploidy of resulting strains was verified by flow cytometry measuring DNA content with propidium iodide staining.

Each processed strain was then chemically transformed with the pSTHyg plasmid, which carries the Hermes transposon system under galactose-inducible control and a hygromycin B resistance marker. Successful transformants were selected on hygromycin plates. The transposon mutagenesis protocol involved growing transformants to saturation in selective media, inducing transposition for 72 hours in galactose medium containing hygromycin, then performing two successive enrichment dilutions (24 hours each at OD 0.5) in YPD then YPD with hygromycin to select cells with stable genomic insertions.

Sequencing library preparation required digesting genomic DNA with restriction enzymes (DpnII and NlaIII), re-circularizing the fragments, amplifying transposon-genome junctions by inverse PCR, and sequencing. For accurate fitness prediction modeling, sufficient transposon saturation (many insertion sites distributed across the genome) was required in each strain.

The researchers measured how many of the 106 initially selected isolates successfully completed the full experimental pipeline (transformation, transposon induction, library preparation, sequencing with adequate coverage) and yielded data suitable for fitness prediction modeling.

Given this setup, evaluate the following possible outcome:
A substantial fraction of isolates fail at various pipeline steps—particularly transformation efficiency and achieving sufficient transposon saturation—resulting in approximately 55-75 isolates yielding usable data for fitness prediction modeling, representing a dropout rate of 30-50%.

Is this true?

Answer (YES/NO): NO